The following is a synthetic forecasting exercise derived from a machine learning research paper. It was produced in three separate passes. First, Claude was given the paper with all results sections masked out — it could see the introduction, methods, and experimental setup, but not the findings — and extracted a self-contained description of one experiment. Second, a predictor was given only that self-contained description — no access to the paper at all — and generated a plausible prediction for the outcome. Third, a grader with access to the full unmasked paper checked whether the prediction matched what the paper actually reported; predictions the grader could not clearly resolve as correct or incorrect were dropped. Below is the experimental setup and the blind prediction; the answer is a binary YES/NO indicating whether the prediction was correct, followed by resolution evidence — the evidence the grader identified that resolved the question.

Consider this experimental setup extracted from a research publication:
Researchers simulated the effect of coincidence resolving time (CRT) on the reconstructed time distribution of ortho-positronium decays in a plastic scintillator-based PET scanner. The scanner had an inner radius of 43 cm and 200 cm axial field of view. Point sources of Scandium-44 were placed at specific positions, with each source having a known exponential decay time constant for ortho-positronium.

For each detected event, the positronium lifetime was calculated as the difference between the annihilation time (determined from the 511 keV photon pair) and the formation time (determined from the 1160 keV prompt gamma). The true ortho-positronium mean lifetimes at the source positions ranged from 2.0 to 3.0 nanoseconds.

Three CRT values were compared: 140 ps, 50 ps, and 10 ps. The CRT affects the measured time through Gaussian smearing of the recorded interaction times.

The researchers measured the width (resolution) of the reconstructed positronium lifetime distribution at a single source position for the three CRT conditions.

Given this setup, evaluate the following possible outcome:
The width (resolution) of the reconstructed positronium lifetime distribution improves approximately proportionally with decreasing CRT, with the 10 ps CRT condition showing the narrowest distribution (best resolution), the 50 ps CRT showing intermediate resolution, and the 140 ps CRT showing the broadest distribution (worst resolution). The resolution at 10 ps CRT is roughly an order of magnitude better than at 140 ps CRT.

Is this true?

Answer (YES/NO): NO